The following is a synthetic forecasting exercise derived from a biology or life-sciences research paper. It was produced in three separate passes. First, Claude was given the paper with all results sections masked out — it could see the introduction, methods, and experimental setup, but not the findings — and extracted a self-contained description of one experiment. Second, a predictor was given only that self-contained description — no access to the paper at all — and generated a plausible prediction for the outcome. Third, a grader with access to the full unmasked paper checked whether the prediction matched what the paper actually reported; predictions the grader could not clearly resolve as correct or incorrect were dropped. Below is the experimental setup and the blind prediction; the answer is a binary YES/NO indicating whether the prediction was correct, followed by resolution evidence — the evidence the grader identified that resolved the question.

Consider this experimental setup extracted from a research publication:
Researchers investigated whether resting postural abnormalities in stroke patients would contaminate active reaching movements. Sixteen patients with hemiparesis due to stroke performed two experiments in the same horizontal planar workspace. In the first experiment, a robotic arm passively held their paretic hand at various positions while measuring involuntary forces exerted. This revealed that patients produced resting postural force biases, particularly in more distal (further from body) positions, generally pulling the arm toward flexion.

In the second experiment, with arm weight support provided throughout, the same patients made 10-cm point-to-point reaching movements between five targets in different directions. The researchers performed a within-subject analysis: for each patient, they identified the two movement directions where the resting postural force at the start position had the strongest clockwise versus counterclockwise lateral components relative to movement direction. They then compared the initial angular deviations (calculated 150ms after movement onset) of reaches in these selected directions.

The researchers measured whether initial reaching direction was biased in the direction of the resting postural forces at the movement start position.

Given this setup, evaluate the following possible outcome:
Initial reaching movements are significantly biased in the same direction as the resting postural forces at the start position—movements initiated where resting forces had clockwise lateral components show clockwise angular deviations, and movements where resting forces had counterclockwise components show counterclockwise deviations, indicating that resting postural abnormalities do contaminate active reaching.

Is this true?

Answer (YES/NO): NO